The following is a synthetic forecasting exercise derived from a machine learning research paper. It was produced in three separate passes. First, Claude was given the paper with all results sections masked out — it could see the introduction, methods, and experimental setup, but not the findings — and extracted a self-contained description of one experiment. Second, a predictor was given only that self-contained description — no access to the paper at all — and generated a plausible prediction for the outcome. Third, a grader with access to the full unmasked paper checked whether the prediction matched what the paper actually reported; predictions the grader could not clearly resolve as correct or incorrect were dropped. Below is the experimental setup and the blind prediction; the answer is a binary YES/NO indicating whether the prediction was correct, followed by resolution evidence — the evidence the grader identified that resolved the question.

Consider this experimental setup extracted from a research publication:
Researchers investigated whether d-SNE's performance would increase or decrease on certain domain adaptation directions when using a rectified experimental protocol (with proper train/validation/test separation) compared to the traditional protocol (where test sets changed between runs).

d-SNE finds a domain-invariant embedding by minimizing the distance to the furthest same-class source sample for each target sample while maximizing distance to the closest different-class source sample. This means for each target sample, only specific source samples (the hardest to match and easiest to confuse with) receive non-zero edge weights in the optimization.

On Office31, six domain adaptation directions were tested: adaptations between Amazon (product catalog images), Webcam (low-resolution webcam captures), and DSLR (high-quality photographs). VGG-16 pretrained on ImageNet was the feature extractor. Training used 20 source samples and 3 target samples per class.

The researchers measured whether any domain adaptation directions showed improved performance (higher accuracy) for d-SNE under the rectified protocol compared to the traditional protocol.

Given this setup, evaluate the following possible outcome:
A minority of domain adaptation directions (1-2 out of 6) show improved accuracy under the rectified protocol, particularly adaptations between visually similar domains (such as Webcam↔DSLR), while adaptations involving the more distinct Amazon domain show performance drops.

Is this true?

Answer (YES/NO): YES